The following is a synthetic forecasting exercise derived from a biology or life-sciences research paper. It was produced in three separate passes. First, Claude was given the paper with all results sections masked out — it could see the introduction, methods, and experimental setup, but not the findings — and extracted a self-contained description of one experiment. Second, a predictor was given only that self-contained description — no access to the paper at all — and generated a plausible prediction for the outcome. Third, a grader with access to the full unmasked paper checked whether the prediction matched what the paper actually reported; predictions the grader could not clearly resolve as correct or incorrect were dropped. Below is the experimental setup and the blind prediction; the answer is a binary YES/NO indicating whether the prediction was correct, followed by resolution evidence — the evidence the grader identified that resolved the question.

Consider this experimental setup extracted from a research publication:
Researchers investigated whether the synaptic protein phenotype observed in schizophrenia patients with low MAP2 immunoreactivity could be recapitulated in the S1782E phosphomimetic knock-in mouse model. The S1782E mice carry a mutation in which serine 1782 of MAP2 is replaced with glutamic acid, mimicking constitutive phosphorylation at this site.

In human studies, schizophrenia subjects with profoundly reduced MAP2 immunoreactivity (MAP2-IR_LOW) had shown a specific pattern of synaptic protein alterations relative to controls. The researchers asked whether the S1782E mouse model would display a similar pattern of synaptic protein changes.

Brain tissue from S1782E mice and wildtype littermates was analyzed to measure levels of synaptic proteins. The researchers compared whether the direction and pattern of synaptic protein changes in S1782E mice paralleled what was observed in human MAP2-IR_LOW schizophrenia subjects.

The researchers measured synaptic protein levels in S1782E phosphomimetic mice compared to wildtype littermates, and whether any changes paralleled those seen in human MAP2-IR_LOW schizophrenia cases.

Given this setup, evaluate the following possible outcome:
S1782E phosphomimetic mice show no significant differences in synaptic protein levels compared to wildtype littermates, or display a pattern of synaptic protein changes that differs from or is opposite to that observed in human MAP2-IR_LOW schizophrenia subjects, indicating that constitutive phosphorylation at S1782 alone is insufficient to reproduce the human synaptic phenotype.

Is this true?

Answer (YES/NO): NO